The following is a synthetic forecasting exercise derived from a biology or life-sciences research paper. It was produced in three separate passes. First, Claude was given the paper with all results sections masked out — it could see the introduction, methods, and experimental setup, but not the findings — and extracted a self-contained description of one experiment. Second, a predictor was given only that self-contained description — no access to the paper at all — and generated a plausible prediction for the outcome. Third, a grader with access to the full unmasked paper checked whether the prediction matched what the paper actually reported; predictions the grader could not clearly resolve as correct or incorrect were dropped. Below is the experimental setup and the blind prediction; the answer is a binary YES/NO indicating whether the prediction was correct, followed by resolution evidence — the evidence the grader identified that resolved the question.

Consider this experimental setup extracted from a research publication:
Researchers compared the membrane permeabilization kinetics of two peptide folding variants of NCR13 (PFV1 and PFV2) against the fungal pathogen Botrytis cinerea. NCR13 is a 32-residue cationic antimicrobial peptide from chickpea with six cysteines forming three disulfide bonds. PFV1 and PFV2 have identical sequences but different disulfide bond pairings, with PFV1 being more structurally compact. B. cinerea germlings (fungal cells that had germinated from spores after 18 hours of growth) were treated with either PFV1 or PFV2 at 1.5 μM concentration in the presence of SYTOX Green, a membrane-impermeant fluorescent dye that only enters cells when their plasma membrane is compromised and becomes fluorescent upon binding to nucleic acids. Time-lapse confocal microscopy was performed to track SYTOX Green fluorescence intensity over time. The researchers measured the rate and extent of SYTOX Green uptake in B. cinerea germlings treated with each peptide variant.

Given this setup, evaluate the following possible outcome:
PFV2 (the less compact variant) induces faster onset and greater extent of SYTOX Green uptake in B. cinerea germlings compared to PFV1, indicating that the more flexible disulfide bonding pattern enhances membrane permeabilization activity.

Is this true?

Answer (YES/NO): NO